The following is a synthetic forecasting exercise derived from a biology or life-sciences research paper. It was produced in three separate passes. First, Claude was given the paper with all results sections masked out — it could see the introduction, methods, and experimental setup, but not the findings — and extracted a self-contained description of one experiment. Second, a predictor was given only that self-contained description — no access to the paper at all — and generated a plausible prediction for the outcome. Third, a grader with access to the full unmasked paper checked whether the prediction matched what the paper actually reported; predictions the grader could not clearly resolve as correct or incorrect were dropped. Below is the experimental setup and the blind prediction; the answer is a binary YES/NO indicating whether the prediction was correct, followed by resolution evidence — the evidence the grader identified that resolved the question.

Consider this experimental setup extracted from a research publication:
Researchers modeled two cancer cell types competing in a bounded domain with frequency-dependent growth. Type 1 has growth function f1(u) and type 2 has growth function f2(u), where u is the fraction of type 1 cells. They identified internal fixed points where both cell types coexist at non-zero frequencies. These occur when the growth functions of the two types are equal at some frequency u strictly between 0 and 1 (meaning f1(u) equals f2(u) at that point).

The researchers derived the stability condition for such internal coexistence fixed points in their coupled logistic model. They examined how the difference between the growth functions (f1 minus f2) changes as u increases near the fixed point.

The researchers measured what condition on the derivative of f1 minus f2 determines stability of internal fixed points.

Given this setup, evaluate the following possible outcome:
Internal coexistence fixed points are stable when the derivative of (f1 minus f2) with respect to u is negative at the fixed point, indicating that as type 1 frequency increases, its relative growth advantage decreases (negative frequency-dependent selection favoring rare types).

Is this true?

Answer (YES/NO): YES